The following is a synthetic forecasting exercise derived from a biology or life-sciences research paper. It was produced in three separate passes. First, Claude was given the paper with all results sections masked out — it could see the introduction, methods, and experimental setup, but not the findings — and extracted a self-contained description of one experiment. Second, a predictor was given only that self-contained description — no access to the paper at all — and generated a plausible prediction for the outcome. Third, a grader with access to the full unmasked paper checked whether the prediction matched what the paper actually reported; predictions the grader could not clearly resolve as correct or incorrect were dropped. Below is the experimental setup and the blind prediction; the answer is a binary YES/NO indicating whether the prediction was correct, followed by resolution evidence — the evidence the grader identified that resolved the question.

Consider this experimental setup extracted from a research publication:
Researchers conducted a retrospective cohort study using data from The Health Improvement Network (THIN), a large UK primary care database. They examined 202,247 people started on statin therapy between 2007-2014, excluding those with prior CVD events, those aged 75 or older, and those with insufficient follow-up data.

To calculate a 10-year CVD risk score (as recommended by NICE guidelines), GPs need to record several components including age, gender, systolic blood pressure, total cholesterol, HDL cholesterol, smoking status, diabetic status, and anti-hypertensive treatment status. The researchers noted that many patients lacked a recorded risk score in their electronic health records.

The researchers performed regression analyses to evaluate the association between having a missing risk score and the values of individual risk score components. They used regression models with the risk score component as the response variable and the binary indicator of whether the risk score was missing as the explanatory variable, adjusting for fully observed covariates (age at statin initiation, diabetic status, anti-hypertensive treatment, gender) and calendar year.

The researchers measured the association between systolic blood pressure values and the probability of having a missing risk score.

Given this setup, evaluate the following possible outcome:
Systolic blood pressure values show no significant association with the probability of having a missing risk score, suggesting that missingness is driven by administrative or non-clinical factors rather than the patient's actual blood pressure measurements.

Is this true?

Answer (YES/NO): NO